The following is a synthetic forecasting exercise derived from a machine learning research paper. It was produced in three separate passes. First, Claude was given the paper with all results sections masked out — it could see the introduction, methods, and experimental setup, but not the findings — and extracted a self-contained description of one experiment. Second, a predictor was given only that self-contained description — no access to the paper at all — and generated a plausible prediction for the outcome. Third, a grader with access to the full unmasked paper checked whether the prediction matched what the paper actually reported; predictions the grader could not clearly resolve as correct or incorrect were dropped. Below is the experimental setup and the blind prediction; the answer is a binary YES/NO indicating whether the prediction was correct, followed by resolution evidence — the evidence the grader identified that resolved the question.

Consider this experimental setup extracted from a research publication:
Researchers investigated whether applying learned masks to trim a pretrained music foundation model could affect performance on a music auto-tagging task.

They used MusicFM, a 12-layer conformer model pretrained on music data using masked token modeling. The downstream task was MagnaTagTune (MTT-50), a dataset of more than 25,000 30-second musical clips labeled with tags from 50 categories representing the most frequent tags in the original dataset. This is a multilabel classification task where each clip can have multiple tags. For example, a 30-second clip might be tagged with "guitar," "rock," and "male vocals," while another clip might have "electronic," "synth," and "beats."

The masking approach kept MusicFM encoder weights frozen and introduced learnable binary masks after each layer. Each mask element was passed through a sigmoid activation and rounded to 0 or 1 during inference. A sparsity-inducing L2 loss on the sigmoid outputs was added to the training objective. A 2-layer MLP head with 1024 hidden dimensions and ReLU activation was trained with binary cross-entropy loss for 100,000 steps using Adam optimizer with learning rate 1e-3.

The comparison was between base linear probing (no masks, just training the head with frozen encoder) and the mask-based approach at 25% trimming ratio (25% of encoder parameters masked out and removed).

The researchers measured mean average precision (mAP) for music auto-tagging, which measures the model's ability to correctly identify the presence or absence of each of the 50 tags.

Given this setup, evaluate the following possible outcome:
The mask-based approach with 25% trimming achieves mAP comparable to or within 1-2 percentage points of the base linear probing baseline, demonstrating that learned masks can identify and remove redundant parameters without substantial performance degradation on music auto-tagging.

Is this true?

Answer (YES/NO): YES